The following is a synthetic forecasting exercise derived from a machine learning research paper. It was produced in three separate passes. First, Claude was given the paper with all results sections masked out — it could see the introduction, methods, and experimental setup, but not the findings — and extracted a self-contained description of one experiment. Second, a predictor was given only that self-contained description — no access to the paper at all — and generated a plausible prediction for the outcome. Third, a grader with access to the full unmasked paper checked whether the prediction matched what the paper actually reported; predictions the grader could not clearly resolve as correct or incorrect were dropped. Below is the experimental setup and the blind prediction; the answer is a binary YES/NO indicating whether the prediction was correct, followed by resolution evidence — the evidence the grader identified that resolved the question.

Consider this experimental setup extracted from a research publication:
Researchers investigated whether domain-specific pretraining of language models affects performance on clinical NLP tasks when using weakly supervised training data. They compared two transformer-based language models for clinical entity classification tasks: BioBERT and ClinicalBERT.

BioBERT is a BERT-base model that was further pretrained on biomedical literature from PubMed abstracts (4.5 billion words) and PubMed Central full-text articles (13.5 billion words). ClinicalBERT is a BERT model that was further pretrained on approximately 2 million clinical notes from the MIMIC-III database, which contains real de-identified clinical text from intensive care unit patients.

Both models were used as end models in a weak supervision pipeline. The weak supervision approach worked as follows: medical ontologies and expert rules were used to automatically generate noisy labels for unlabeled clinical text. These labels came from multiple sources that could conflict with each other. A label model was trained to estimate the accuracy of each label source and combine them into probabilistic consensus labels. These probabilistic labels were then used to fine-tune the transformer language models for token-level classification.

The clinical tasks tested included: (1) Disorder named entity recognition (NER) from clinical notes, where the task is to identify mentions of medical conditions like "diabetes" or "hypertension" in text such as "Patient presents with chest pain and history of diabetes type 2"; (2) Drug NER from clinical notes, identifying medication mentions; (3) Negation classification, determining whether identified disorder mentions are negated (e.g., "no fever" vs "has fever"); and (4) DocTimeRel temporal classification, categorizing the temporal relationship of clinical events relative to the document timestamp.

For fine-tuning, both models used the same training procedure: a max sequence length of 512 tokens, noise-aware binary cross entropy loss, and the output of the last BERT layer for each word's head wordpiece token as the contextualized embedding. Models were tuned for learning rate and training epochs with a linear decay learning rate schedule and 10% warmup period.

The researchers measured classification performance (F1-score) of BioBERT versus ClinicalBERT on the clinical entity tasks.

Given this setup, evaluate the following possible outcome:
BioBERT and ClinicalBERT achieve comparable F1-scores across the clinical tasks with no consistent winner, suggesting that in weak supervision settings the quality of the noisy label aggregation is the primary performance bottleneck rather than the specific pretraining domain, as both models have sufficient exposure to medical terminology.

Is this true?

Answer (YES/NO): YES